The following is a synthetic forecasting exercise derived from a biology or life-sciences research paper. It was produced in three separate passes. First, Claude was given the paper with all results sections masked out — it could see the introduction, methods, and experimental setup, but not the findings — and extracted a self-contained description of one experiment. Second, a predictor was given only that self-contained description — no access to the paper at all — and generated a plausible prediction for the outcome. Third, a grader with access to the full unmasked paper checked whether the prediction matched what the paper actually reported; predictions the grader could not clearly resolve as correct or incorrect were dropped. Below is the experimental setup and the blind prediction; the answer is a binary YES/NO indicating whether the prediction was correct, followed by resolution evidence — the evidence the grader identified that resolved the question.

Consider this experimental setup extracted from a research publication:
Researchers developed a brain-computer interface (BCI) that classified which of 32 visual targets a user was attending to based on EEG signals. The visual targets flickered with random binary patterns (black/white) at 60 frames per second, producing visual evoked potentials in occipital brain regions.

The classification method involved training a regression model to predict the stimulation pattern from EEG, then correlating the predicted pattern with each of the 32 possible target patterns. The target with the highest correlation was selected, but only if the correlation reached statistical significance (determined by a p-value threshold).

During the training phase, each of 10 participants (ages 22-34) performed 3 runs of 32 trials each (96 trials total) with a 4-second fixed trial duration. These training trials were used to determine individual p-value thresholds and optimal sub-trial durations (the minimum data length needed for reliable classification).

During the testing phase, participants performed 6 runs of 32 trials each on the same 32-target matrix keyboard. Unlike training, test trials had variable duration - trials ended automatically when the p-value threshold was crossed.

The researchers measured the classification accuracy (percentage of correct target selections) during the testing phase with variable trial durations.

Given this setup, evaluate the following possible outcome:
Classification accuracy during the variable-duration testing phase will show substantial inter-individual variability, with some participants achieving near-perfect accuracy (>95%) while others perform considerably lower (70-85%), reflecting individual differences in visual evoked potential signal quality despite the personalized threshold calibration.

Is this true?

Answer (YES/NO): NO